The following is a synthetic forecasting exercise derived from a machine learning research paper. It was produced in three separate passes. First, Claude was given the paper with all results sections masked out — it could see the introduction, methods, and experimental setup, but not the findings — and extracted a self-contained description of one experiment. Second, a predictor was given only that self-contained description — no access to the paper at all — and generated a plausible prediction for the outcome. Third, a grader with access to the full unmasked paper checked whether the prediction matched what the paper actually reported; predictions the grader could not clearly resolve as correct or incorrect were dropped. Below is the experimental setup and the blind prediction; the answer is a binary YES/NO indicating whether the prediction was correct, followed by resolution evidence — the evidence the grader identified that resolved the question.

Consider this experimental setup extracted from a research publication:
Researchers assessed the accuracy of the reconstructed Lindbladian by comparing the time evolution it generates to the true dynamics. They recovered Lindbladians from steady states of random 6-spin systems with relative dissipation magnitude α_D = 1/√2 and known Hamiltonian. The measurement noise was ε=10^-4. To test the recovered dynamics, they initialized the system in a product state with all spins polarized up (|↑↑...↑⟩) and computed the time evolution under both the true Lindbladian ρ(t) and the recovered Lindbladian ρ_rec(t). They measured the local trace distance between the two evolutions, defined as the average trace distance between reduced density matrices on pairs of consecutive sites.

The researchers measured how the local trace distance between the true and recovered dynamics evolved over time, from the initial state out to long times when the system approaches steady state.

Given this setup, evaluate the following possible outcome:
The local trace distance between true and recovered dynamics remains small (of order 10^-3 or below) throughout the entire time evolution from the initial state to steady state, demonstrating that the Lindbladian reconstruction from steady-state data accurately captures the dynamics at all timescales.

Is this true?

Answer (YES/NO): YES